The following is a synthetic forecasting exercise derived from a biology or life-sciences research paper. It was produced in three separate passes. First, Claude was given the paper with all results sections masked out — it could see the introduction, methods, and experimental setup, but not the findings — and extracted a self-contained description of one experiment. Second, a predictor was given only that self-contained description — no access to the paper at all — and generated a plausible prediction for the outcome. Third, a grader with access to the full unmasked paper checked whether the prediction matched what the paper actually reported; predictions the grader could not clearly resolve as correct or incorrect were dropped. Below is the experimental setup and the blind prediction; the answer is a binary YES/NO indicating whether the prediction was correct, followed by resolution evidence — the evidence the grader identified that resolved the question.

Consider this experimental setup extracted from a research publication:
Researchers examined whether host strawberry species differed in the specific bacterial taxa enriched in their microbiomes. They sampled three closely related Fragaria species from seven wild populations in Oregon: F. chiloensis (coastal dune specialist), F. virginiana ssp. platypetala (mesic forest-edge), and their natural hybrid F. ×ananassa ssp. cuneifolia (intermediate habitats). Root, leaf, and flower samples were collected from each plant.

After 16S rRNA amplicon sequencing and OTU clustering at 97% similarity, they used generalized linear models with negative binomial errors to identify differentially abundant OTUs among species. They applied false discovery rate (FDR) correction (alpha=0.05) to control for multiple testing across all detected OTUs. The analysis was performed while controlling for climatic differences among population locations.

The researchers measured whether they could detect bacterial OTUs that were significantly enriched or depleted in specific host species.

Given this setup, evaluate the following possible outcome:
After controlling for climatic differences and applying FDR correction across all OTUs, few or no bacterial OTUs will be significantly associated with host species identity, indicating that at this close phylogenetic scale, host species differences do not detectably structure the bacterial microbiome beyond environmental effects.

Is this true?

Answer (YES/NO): NO